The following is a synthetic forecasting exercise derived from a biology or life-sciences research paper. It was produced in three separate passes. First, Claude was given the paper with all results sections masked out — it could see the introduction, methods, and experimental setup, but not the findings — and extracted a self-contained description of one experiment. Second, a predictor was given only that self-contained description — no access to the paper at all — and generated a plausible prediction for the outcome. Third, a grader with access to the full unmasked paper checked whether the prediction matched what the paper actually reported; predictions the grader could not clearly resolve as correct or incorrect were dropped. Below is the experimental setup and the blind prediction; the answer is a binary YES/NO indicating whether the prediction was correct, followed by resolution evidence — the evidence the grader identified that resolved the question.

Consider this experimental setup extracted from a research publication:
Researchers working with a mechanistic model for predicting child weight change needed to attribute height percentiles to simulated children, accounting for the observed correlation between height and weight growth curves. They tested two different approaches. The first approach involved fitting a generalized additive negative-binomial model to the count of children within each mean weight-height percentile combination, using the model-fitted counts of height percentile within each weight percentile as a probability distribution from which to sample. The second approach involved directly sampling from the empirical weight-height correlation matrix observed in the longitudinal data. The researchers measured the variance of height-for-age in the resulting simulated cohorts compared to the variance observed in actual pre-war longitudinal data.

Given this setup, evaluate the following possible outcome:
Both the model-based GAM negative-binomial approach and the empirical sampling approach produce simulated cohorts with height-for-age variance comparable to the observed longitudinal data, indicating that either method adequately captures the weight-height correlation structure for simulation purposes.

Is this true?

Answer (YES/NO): NO